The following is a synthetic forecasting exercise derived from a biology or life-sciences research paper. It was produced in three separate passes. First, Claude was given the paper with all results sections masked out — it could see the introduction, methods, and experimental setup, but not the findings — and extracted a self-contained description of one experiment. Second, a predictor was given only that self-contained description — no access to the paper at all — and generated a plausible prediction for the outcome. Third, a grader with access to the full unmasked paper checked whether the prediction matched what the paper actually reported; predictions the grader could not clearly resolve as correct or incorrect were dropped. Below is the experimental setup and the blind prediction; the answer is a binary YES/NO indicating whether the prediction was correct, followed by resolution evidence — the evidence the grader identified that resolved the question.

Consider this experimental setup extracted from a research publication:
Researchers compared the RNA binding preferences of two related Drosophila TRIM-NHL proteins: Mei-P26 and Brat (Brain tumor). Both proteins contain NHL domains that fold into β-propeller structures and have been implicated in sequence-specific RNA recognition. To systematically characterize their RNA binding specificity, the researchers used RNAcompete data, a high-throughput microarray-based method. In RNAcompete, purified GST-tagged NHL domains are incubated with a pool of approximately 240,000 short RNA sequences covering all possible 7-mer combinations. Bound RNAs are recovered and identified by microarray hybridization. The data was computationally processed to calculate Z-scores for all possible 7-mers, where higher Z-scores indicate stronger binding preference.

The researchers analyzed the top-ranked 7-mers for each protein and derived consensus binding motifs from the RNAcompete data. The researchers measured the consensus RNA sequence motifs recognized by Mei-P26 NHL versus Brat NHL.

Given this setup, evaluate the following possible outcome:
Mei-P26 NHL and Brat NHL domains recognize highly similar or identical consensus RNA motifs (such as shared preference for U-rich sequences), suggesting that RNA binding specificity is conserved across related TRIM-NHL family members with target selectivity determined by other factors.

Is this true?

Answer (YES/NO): NO